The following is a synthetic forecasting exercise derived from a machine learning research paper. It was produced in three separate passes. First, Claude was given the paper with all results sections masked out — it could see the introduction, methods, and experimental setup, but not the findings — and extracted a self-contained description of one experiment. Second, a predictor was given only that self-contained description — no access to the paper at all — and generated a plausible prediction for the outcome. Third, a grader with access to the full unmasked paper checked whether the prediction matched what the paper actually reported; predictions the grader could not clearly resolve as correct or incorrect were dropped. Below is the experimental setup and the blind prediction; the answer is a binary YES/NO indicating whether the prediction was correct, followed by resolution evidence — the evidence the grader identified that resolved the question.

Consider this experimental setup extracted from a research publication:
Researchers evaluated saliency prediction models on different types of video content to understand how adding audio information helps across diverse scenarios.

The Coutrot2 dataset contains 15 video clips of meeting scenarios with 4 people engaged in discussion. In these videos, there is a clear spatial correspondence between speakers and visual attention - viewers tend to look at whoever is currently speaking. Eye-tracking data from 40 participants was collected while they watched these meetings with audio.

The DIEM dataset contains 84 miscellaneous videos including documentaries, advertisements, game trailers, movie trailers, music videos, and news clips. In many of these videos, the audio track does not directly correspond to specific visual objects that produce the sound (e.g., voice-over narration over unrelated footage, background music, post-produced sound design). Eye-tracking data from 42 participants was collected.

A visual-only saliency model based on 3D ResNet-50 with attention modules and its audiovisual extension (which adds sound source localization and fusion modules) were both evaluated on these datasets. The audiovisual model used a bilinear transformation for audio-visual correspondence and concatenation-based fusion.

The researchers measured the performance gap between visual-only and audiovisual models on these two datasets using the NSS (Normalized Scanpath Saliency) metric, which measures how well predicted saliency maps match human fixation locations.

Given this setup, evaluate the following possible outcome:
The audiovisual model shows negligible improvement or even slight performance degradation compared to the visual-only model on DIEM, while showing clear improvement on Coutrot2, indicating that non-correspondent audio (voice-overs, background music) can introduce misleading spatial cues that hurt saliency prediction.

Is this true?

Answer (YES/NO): NO